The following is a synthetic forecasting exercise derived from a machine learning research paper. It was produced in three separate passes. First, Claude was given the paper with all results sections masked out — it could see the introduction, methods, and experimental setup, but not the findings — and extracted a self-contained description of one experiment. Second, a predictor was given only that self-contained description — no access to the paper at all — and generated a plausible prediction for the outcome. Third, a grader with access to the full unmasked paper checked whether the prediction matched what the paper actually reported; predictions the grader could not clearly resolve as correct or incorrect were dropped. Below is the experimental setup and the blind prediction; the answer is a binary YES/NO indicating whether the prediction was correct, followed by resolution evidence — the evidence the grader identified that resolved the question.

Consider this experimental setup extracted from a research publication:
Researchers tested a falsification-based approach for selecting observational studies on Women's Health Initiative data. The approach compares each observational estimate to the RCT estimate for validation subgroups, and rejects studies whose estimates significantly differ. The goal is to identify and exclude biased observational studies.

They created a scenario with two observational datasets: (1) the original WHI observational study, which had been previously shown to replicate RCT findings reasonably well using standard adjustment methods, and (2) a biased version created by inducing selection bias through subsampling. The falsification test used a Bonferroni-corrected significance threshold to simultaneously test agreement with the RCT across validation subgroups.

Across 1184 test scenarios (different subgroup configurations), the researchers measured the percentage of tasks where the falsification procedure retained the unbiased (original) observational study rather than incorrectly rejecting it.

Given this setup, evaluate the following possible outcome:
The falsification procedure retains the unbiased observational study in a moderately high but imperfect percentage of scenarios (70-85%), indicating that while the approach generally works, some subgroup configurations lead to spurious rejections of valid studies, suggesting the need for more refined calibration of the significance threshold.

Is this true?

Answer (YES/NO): NO